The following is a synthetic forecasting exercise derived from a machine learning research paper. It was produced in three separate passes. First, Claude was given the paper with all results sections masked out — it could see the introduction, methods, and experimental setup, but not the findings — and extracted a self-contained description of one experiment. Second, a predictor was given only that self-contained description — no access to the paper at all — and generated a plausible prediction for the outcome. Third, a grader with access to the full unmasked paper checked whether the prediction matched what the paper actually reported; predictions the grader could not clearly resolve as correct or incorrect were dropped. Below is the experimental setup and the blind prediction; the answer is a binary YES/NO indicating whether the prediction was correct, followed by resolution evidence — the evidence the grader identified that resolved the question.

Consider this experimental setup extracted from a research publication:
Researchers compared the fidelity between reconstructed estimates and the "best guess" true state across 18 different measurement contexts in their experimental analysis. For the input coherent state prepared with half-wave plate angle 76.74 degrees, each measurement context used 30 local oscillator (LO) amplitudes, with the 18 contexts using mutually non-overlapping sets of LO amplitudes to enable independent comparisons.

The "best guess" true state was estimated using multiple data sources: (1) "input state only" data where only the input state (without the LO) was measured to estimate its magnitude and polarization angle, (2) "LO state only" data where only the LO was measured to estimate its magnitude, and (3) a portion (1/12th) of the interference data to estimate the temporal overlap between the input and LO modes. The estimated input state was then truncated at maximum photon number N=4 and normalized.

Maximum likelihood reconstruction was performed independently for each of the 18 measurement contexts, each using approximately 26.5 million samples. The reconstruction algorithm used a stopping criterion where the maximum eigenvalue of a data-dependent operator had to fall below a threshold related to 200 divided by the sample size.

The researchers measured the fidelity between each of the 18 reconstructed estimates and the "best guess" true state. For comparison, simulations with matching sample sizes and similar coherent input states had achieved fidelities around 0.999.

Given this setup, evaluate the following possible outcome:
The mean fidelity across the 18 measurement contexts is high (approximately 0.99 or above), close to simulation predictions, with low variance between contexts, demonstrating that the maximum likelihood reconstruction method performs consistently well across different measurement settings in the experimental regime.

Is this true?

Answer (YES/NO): NO